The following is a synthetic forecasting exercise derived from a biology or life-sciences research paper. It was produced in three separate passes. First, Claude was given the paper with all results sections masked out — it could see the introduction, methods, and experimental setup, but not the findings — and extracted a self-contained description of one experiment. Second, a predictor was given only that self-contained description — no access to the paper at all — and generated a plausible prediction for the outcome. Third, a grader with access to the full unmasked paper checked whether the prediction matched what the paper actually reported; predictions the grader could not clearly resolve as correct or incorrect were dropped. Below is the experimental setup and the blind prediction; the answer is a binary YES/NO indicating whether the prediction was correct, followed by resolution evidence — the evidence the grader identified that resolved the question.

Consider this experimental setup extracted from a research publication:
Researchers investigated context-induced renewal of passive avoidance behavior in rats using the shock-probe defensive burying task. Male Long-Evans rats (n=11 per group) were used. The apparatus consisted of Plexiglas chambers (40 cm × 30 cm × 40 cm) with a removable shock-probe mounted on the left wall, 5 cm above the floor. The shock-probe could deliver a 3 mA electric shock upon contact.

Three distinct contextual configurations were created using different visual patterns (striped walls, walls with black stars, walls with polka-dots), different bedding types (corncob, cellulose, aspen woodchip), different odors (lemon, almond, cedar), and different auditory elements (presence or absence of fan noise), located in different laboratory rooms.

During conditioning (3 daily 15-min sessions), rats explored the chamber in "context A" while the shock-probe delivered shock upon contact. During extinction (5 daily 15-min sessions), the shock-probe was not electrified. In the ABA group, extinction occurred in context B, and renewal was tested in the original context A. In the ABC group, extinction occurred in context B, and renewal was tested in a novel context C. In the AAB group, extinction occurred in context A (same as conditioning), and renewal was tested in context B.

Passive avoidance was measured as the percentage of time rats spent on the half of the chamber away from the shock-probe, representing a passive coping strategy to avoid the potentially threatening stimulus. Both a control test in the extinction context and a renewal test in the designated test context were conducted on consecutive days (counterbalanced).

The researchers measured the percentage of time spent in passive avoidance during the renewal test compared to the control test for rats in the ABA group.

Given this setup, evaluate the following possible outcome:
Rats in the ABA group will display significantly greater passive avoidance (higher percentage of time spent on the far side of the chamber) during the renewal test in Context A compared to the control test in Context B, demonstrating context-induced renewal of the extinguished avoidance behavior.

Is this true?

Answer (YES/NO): YES